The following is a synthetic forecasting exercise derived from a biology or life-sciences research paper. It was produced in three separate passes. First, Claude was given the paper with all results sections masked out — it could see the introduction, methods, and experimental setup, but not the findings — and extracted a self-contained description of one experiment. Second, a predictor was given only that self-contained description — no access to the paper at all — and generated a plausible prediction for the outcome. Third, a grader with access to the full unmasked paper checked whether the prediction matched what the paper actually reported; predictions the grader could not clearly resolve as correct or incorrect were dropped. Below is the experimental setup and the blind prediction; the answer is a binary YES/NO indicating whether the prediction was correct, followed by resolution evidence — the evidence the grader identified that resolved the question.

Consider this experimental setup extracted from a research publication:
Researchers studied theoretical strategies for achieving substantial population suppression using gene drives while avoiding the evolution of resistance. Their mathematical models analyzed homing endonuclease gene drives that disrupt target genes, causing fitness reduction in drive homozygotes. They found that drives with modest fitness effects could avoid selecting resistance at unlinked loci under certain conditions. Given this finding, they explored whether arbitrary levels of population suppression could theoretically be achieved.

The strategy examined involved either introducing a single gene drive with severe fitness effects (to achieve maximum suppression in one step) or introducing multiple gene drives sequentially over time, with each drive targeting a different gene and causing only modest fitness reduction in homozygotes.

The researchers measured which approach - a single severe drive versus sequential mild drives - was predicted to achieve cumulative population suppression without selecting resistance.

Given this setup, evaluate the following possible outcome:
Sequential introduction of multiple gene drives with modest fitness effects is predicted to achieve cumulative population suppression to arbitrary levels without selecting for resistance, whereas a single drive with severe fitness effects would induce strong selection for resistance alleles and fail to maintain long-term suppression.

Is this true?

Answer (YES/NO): YES